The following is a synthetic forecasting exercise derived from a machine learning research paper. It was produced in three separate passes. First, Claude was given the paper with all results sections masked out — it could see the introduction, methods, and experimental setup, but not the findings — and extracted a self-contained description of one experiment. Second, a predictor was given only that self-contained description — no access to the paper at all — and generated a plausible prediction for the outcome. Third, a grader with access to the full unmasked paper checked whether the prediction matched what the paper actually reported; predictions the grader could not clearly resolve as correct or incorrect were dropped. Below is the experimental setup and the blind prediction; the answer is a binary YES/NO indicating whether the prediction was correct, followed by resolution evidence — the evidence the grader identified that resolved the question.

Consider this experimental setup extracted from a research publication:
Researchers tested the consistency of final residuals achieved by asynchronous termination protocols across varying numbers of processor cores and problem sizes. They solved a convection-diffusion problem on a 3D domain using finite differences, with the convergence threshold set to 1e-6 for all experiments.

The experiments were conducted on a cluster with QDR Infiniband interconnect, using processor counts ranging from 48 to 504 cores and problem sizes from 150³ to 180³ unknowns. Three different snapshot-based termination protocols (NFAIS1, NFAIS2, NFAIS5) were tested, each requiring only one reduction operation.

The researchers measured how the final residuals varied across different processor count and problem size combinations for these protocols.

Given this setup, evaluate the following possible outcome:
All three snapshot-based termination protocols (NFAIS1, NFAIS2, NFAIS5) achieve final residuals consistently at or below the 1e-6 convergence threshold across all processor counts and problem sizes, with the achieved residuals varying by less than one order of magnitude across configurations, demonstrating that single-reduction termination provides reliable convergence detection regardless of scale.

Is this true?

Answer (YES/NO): YES